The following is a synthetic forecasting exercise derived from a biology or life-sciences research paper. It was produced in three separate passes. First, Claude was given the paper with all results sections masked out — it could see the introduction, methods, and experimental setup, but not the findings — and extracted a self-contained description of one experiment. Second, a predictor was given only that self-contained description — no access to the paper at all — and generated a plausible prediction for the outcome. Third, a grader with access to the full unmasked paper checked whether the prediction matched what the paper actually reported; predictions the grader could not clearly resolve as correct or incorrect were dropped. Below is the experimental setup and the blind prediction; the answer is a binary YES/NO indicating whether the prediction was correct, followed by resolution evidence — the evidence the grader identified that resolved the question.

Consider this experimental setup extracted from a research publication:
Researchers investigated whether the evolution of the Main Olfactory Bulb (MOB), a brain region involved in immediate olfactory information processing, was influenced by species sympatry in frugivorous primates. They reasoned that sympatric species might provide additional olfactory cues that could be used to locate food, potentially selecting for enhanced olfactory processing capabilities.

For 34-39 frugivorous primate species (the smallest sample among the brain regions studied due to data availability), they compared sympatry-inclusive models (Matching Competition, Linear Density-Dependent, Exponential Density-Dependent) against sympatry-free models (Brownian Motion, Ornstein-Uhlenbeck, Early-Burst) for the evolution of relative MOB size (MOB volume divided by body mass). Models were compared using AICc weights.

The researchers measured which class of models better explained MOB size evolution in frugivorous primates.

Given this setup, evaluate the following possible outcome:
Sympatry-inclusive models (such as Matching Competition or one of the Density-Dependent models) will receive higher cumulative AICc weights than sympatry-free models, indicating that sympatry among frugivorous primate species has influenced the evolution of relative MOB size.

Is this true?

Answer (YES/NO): NO